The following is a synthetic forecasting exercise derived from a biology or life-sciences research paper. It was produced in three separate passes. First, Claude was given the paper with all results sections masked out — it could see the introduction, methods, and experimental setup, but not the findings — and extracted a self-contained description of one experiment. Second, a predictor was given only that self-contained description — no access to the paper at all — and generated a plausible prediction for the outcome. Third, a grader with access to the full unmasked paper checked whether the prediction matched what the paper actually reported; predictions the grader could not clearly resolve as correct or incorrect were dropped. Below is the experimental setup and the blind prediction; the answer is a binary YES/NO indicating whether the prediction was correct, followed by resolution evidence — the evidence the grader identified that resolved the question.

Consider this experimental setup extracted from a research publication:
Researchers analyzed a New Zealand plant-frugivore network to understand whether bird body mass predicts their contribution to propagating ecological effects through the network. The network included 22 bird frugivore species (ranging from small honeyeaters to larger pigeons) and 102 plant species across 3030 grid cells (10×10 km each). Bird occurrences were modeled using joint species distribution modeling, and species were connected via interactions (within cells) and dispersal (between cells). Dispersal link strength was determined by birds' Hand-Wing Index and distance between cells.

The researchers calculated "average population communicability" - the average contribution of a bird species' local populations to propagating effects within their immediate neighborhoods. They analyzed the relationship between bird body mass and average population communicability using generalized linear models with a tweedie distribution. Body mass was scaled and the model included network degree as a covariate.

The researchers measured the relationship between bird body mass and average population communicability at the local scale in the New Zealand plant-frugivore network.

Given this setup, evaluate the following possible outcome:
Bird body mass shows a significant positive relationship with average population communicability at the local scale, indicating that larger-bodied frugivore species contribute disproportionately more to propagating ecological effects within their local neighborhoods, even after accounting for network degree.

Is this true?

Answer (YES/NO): NO